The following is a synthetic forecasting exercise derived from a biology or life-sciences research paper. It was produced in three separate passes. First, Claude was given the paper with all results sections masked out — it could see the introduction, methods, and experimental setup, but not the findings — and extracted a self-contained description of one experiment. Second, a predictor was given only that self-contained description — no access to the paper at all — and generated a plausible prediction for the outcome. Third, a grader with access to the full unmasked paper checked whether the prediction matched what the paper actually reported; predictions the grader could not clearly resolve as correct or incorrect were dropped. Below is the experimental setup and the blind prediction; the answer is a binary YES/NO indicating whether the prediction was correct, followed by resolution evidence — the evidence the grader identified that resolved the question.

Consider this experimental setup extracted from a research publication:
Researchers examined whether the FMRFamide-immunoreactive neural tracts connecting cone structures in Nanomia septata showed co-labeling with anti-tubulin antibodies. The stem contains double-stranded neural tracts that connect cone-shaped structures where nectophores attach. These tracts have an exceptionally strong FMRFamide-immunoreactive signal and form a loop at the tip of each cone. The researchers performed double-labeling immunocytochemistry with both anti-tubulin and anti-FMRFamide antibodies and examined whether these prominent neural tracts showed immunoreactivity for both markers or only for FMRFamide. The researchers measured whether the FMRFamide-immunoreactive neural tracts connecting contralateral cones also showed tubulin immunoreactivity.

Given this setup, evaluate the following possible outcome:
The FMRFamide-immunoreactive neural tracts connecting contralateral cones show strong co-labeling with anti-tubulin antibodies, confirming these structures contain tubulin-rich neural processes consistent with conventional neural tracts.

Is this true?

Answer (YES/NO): NO